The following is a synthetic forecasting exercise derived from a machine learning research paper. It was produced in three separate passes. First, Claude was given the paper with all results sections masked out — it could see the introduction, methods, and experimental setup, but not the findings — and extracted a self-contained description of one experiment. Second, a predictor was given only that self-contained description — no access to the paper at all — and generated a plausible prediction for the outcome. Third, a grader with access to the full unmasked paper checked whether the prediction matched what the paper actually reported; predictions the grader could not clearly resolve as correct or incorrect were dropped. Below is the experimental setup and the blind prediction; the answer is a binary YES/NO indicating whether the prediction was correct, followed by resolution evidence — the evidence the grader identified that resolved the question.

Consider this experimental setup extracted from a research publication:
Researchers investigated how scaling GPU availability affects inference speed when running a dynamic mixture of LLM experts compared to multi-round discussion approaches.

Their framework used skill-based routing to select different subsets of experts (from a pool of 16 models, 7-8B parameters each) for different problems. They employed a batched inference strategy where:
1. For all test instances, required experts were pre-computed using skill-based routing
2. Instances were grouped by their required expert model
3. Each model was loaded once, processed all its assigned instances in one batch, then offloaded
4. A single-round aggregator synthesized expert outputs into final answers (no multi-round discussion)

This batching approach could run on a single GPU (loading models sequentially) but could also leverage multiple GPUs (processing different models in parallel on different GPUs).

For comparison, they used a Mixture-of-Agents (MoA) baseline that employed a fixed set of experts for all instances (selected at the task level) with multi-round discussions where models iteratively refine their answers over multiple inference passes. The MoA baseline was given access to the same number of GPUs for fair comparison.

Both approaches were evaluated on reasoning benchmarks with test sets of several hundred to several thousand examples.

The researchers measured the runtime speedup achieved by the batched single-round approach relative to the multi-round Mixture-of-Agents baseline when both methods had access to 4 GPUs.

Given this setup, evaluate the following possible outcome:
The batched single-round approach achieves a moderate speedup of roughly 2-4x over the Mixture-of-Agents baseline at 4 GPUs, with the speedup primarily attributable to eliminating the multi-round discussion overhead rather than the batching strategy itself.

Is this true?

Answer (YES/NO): YES